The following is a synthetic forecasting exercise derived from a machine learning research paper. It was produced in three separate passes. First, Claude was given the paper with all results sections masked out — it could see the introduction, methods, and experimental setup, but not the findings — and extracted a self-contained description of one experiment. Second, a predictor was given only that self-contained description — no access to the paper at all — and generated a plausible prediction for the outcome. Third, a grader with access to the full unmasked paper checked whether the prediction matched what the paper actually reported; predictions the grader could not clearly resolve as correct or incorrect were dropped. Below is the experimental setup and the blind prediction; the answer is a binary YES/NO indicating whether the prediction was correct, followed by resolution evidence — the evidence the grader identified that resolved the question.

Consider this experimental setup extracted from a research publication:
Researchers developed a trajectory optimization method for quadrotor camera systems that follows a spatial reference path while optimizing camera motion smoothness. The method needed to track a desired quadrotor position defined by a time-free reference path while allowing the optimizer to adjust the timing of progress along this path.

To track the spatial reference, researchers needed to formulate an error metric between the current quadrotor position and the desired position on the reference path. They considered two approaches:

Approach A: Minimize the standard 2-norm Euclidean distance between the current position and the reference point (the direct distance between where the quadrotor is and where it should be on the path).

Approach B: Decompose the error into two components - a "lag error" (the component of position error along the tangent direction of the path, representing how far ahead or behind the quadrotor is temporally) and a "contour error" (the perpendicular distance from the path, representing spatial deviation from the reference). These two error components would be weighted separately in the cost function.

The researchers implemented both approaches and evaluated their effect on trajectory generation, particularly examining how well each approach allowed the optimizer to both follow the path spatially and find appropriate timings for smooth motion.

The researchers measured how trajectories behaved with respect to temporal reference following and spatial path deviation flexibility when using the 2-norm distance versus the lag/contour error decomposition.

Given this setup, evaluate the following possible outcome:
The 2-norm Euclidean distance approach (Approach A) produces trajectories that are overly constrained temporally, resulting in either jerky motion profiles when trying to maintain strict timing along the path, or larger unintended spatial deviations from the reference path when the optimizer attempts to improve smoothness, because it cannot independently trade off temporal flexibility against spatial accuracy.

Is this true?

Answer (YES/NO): NO